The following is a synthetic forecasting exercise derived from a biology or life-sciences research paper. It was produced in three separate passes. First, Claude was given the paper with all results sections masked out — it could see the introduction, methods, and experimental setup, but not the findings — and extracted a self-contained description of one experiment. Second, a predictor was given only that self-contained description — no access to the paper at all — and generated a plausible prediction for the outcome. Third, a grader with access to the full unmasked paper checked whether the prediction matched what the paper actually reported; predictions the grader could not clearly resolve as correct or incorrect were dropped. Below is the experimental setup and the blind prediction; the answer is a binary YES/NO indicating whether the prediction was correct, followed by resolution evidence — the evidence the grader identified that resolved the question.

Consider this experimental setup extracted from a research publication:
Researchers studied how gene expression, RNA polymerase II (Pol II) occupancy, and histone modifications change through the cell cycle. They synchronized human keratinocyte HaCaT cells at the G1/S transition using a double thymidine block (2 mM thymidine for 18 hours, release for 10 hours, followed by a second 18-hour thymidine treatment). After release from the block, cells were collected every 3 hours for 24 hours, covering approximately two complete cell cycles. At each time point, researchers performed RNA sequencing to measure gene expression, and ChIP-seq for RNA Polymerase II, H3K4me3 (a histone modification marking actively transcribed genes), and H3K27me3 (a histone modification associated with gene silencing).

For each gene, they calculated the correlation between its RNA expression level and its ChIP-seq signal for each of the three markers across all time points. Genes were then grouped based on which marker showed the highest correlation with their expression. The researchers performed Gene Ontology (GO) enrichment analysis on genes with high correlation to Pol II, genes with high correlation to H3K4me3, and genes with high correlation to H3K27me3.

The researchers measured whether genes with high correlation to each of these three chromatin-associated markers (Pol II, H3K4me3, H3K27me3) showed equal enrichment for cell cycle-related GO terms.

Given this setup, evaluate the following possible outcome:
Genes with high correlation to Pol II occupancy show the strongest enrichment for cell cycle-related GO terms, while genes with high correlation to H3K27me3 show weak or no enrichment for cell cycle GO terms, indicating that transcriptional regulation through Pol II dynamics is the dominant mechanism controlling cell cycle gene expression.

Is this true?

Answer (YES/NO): NO